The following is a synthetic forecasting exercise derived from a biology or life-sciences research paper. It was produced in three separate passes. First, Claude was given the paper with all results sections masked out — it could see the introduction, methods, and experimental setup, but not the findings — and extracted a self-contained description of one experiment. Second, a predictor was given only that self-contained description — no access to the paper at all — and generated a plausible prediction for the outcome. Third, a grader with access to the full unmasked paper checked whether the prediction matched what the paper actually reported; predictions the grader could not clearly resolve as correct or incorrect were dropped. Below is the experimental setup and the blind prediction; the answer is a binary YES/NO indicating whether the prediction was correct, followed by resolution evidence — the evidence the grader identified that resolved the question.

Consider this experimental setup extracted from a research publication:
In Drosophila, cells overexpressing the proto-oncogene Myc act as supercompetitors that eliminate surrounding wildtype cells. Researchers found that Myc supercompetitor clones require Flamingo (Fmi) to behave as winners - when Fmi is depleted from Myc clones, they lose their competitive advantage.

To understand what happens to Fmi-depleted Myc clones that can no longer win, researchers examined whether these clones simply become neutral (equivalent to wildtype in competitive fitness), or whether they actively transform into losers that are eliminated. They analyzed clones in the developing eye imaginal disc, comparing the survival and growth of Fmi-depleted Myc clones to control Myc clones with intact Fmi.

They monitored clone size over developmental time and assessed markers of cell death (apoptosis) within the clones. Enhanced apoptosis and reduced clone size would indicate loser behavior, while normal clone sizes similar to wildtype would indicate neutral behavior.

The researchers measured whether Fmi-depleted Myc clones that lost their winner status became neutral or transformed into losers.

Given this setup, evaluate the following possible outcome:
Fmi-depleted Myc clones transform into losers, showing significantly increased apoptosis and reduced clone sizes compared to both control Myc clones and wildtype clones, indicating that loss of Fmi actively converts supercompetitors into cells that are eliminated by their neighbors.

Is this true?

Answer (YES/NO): YES